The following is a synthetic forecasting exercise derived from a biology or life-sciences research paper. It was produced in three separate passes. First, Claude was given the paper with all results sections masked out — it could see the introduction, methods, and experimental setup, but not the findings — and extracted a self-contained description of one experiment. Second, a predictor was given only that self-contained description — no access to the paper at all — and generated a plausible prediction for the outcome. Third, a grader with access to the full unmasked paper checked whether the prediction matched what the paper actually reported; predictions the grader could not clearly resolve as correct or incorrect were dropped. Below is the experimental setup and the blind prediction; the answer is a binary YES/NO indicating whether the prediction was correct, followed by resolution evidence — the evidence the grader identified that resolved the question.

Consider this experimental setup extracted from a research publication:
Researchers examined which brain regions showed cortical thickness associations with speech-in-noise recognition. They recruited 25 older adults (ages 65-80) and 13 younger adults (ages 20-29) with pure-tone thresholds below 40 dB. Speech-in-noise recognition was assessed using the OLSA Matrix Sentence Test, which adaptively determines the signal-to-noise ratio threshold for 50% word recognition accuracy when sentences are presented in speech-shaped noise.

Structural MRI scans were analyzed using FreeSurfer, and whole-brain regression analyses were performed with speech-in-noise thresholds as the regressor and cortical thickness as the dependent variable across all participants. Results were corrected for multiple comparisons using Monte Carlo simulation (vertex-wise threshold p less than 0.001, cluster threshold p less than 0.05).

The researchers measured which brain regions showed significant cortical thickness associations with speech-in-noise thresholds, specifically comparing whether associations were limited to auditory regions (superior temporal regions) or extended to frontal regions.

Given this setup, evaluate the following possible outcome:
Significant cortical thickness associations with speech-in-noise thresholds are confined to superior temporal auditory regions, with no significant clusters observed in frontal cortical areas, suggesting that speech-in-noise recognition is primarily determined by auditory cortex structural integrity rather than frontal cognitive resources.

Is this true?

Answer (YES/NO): NO